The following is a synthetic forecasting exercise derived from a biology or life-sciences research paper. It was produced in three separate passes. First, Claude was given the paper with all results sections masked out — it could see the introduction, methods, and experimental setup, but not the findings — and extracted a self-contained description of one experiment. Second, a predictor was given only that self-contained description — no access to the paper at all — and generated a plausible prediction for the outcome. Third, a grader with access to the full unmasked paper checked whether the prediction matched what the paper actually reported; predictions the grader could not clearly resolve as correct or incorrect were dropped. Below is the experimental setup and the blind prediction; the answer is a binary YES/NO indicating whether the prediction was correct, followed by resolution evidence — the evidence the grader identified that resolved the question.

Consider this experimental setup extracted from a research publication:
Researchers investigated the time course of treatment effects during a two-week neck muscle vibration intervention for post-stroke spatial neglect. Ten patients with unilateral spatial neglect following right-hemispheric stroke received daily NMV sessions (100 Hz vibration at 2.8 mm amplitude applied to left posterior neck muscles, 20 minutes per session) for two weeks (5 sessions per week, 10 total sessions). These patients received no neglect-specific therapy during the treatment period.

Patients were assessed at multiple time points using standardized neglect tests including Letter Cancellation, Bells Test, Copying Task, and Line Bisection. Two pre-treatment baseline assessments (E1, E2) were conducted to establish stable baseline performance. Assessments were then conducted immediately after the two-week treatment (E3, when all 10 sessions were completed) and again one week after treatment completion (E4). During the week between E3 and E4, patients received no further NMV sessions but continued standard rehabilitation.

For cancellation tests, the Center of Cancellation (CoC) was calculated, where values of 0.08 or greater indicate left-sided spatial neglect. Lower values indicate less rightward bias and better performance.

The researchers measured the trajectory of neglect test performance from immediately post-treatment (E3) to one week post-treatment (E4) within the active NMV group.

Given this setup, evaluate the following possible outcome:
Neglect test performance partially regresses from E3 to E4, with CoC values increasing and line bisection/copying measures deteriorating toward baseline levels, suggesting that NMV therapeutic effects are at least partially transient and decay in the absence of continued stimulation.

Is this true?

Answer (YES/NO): NO